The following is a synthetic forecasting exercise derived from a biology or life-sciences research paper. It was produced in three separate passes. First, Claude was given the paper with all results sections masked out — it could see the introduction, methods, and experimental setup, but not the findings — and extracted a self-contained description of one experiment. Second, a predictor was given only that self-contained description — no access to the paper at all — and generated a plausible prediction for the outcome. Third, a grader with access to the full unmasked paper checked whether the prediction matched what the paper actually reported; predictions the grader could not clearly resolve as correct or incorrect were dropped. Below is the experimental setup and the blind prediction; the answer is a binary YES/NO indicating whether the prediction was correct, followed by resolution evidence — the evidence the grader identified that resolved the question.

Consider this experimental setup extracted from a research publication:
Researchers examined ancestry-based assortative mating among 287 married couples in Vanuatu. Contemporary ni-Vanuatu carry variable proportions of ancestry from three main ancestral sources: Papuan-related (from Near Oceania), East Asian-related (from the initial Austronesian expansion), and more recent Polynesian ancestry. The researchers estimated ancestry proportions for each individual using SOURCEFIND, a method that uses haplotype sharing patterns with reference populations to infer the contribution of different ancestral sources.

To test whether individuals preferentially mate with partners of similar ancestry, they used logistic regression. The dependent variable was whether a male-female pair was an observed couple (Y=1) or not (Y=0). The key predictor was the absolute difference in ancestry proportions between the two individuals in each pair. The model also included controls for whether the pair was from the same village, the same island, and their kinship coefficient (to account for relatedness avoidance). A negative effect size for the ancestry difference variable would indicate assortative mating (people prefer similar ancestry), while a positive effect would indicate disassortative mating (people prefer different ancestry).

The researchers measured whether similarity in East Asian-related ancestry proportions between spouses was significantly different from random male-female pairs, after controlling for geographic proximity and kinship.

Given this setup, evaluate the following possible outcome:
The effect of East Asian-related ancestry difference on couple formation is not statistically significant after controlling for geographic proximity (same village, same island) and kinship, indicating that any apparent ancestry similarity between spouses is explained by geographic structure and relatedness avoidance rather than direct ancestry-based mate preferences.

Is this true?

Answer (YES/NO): NO